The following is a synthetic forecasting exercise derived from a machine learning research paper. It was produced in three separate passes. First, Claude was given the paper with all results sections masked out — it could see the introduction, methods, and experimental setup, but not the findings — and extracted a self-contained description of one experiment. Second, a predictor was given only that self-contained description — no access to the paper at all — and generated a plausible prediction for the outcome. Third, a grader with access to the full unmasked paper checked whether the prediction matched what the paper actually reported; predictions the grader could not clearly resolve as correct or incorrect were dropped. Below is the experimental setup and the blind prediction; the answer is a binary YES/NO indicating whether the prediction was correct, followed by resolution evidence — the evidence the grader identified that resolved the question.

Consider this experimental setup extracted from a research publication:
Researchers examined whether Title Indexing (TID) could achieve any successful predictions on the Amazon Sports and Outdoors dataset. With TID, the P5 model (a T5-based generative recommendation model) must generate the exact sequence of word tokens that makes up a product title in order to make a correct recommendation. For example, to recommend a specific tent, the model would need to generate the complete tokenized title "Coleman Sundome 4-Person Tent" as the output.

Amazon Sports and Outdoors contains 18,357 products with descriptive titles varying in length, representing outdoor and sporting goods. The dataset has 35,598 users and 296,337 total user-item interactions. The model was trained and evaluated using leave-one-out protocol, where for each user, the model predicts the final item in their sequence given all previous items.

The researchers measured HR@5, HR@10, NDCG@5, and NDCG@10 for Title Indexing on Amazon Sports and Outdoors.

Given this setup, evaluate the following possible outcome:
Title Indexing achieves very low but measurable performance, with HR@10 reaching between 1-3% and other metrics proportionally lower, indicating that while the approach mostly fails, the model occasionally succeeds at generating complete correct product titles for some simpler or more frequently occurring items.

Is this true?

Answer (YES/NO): NO